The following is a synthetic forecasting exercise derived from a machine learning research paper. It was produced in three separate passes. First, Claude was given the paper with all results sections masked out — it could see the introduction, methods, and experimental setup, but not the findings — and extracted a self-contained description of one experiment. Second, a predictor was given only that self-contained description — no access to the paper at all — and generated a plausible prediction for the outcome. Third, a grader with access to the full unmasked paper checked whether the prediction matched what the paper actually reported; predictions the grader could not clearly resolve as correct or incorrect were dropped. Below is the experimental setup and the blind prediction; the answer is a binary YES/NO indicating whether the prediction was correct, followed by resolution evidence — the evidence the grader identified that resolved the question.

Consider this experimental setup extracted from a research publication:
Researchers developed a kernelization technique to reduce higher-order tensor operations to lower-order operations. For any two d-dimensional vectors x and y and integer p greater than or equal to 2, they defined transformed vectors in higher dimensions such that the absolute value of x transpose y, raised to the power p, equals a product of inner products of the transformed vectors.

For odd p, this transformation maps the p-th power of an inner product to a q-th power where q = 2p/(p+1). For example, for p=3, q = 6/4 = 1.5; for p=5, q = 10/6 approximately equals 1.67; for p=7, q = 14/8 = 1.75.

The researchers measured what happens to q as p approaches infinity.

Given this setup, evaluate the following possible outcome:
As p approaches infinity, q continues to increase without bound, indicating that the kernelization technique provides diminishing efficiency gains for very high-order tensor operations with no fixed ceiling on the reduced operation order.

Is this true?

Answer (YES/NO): NO